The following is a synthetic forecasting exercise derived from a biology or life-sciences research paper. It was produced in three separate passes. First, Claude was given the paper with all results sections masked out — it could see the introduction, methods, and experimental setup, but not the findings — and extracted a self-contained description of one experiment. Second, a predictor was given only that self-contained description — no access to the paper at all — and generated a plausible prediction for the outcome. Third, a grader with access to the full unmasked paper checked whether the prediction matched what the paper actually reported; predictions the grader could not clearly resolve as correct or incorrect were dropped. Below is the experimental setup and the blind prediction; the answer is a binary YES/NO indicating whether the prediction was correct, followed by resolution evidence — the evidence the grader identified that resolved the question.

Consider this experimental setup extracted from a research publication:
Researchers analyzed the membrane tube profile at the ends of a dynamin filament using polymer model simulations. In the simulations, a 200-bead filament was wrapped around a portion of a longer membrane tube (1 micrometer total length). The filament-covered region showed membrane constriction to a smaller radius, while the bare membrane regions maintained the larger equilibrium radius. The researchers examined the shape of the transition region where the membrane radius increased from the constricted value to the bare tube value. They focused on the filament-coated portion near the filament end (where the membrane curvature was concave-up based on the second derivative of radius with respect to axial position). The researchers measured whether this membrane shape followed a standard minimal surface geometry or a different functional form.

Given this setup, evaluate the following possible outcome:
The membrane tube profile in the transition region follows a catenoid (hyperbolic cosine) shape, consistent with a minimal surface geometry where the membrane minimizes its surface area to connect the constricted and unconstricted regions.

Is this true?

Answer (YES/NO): NO